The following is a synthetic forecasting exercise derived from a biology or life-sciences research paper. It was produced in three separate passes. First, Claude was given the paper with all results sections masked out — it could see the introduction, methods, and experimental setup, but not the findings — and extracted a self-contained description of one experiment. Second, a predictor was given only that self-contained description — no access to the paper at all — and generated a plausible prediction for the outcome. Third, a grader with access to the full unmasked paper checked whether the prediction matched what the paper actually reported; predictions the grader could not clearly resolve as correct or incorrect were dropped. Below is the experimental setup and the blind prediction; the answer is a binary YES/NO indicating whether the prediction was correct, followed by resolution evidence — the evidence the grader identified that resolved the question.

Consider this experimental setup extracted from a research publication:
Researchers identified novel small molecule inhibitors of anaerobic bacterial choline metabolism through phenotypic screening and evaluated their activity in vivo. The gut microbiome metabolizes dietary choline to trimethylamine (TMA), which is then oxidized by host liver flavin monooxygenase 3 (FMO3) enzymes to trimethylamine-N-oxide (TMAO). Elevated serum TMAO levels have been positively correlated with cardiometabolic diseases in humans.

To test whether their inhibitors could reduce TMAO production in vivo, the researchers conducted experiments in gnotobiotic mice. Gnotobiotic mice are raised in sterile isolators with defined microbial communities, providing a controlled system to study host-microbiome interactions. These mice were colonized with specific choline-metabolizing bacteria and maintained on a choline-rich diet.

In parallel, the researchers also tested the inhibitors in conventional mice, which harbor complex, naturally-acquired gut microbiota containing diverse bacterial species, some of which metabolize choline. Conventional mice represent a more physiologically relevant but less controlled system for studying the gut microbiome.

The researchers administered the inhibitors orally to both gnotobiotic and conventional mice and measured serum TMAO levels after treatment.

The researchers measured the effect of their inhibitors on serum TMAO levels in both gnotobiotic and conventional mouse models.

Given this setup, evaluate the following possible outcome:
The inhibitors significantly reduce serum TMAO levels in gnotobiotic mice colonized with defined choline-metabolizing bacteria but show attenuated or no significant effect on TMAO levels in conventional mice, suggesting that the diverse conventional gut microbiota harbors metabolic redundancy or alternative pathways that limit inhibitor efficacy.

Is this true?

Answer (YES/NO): NO